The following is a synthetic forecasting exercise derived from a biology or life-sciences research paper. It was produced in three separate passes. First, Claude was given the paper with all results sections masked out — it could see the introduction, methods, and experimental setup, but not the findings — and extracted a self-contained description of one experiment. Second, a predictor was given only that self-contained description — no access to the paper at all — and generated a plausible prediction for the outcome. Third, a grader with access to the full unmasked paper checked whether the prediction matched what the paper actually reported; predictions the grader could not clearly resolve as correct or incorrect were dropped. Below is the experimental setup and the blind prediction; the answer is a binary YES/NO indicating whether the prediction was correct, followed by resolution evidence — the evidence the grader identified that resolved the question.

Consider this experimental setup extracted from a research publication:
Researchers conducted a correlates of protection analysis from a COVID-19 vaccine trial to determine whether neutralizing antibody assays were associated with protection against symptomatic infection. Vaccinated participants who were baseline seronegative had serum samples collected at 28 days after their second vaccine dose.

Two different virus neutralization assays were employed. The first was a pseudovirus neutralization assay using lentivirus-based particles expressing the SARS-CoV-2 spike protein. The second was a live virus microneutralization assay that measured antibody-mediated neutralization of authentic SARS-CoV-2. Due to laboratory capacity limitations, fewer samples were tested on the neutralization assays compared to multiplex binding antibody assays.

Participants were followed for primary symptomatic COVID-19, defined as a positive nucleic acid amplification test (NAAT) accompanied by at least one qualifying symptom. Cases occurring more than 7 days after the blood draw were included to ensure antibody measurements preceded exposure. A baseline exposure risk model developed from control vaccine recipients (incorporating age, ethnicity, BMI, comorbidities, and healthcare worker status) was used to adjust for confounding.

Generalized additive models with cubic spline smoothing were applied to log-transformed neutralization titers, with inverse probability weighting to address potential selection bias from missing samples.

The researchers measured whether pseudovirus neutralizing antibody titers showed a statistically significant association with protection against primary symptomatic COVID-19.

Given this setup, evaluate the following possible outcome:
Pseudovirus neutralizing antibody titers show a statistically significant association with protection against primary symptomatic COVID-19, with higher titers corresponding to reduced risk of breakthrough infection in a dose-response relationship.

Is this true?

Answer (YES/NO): YES